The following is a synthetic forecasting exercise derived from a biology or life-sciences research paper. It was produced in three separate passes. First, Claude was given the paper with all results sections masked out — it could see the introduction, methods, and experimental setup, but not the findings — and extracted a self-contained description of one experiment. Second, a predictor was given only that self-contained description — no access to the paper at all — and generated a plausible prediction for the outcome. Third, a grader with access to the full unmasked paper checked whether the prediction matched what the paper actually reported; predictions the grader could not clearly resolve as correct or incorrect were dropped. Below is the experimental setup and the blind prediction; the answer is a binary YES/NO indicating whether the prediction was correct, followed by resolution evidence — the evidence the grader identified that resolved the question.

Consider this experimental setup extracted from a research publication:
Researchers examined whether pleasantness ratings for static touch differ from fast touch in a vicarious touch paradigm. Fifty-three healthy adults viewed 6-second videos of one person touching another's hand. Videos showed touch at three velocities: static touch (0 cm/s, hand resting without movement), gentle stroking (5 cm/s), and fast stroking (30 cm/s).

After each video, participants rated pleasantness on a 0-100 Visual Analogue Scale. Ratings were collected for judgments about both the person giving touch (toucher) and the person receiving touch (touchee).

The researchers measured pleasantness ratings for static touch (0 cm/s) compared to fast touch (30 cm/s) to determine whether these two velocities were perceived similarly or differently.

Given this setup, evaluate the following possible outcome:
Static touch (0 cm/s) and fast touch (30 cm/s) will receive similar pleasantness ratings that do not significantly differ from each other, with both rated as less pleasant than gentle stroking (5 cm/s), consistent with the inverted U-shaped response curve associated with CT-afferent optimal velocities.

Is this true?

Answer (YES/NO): NO